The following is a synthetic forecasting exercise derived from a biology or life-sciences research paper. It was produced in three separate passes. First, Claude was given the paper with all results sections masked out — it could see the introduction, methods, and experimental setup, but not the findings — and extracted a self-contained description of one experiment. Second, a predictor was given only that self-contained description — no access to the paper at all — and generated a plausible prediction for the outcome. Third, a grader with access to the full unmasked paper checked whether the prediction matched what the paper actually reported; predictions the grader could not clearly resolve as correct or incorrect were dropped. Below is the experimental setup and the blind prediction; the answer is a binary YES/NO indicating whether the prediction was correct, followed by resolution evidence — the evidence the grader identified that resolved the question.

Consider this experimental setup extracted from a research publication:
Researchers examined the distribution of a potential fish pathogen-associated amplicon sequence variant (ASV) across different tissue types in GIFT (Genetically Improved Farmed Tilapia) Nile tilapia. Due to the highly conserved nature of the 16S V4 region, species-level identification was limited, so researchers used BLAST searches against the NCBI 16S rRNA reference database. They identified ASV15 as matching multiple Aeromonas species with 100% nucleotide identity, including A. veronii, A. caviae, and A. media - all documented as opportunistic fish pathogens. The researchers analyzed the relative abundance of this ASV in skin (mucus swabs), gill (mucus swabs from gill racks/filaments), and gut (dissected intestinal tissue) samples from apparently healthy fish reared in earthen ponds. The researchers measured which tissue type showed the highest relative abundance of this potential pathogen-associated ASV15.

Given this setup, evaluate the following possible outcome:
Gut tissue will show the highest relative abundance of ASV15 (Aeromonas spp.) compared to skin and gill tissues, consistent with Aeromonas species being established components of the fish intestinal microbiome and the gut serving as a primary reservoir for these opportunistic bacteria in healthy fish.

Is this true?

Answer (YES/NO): NO